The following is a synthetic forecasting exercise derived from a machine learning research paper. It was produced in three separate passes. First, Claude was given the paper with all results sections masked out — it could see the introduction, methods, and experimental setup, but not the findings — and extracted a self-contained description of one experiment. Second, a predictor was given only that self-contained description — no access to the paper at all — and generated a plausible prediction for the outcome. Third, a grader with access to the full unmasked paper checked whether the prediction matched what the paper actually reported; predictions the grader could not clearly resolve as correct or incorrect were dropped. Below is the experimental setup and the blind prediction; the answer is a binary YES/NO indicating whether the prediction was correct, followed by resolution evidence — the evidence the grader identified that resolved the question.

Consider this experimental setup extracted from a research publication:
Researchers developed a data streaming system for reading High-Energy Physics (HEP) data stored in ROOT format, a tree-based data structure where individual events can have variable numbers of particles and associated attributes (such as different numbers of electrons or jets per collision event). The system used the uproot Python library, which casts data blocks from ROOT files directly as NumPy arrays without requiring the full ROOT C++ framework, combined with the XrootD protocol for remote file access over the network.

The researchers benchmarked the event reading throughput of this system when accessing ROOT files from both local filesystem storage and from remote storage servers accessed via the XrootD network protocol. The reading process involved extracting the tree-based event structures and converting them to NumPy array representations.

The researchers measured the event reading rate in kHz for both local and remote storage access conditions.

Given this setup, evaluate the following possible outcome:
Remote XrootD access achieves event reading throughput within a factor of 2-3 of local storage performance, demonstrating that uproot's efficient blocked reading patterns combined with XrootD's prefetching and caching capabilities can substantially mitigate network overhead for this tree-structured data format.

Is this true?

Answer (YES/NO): YES